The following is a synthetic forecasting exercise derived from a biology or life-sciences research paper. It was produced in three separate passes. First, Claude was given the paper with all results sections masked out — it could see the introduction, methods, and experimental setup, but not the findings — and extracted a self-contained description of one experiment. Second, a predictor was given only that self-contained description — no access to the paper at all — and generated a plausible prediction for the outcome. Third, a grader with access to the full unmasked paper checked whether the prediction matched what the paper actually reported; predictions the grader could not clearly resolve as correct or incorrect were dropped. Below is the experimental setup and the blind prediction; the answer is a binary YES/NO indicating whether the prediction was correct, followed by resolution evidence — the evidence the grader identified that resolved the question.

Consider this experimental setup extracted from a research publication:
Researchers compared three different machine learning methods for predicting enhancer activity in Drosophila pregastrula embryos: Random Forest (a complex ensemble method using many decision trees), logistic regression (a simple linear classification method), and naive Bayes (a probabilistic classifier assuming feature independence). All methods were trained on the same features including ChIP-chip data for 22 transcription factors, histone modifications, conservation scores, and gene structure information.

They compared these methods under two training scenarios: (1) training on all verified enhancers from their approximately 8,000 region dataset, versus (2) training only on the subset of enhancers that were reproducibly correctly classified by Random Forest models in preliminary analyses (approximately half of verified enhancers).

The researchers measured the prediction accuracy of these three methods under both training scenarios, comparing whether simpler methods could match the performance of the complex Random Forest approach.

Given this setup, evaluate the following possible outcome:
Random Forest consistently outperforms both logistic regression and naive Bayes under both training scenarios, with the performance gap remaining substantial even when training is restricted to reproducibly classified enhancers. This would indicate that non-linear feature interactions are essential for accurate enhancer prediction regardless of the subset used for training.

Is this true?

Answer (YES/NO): NO